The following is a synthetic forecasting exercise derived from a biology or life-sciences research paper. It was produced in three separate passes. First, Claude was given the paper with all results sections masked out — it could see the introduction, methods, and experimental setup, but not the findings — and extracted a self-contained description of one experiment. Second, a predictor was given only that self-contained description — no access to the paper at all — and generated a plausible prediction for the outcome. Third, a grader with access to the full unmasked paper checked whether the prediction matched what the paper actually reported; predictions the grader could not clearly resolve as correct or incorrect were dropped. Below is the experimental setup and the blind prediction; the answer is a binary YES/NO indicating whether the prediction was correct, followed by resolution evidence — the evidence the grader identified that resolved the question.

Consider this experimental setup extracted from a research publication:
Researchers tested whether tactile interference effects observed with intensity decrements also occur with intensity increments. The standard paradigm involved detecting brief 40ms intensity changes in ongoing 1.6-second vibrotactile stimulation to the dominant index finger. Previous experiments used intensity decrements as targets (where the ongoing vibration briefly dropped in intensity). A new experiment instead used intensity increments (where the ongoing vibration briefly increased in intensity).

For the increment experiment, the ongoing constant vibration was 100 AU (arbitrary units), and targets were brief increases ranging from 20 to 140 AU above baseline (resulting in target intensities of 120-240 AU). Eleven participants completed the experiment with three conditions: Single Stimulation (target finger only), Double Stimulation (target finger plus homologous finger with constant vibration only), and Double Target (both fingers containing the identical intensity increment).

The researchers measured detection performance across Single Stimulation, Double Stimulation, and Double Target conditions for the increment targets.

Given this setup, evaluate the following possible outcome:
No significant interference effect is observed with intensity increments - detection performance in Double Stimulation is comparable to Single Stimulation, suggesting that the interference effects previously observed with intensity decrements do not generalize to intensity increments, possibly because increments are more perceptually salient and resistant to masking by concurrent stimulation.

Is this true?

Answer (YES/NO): NO